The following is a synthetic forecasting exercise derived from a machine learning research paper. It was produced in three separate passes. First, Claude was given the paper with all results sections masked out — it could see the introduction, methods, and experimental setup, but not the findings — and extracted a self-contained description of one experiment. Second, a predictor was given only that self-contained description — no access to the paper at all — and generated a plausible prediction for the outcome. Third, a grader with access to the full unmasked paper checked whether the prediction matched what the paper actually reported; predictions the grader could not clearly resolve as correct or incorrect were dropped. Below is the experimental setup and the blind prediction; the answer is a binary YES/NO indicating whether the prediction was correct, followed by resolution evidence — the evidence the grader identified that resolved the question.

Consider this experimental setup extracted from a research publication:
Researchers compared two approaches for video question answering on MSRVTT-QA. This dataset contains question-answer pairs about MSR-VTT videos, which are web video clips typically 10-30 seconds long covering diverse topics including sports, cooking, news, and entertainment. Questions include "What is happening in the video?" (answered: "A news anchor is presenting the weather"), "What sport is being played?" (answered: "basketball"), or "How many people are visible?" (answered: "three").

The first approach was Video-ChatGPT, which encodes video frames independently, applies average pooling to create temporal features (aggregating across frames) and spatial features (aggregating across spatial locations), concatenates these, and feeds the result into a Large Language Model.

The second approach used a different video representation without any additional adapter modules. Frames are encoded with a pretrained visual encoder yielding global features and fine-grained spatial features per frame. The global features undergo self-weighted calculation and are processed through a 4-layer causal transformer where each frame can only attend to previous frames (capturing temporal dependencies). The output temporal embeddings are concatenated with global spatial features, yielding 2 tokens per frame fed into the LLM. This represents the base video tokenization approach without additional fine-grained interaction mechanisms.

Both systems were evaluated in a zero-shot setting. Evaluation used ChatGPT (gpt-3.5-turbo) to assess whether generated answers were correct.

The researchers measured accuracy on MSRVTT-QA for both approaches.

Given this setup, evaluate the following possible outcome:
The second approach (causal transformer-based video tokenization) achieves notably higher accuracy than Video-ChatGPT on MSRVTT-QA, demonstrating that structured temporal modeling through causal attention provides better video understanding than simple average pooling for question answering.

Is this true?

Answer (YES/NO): NO